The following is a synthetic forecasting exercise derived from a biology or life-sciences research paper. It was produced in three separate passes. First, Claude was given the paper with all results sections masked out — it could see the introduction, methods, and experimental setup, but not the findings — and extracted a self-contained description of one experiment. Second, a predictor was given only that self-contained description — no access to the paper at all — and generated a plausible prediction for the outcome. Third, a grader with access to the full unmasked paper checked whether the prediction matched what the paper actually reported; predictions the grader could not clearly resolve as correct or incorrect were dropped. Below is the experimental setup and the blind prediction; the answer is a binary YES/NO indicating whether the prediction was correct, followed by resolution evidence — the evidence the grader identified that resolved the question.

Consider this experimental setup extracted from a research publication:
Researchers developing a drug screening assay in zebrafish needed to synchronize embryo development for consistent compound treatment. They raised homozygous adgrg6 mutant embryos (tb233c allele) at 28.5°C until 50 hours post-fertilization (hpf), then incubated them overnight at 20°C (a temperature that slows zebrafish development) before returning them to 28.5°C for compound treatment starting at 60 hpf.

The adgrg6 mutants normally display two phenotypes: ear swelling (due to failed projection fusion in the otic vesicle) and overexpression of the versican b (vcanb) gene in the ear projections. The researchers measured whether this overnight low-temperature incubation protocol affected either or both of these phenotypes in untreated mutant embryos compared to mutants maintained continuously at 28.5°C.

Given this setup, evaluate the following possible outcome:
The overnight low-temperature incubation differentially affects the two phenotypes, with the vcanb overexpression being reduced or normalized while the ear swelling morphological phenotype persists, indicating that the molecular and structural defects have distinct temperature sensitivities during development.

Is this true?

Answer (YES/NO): NO